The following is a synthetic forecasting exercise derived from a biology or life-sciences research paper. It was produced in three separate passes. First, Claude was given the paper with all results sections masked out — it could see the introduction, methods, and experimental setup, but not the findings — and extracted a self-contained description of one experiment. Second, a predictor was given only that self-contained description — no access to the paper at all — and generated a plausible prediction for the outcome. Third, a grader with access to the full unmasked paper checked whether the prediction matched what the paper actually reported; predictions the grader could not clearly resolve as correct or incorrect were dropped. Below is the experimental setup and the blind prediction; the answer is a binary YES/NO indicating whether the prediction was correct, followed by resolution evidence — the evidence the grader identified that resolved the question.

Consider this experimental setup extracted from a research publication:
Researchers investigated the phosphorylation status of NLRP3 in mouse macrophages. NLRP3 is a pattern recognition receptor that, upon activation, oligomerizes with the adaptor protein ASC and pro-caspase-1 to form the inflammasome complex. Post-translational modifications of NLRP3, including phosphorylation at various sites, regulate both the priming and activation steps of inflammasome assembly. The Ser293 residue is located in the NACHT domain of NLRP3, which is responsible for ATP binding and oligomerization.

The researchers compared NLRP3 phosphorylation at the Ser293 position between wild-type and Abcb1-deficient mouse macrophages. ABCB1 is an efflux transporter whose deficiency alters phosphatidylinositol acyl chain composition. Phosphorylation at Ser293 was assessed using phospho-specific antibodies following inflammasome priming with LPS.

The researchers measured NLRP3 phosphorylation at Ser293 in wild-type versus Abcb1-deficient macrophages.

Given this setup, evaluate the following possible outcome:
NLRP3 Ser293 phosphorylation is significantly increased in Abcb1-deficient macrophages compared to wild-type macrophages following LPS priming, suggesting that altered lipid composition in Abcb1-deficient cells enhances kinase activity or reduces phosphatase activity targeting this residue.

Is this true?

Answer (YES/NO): YES